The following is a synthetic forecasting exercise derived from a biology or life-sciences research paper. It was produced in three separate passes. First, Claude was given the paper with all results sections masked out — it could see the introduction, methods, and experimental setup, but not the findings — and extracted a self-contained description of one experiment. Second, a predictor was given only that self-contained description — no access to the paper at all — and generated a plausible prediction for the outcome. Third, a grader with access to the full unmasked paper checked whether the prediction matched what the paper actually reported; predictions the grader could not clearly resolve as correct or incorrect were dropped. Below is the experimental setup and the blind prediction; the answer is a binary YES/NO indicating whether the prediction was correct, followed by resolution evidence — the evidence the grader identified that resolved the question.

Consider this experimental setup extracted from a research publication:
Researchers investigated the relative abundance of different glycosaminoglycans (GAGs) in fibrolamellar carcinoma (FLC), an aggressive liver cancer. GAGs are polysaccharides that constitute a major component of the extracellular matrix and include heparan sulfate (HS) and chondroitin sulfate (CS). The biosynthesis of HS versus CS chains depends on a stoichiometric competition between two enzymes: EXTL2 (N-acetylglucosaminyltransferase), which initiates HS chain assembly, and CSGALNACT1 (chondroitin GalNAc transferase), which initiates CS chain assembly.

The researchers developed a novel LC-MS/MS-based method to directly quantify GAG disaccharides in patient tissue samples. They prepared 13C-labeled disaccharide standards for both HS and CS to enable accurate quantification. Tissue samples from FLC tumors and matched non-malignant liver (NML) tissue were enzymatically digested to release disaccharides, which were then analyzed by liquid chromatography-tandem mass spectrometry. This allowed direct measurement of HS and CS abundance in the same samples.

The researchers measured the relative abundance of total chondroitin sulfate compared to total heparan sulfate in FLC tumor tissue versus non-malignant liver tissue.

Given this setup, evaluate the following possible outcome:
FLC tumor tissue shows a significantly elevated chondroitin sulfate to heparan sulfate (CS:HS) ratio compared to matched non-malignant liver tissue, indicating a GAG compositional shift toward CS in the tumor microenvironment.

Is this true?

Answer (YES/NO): YES